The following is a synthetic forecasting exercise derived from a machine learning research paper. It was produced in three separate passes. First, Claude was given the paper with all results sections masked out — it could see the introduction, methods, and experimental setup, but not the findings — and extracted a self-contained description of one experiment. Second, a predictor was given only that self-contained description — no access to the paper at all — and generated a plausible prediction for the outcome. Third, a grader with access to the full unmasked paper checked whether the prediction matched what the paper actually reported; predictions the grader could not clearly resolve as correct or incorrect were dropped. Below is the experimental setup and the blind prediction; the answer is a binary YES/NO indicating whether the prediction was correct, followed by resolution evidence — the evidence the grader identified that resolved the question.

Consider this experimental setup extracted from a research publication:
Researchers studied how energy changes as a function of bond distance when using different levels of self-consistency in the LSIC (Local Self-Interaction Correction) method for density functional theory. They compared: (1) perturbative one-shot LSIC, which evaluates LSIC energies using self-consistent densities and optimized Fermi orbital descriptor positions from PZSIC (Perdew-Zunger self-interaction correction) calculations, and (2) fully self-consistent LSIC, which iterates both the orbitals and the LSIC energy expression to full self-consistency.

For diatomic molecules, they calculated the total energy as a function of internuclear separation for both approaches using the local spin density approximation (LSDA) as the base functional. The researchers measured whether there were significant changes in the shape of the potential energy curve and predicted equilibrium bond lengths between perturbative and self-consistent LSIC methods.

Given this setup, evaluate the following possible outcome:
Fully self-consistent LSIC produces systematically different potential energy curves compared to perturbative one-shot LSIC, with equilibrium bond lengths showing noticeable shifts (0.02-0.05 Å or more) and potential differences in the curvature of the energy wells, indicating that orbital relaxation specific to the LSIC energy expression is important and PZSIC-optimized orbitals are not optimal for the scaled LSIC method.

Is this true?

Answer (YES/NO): NO